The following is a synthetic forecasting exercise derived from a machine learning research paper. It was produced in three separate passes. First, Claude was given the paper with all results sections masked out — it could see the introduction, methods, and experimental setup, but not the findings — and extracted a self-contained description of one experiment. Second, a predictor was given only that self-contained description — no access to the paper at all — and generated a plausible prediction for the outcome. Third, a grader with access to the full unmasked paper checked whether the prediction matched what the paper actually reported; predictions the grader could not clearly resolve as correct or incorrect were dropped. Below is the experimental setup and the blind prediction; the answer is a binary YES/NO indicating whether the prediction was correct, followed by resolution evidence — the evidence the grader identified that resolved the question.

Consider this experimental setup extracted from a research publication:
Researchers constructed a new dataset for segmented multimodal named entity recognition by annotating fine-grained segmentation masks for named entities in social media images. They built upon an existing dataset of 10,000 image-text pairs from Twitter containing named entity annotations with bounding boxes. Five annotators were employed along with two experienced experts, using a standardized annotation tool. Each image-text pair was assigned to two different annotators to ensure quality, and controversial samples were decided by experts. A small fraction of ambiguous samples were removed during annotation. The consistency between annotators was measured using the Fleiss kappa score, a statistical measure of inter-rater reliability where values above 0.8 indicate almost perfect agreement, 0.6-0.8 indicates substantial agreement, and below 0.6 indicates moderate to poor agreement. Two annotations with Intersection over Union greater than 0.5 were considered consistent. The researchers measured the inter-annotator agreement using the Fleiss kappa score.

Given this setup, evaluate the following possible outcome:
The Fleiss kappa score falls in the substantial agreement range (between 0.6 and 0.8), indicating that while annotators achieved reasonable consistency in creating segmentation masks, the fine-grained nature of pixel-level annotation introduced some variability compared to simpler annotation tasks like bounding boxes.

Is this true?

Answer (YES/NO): NO